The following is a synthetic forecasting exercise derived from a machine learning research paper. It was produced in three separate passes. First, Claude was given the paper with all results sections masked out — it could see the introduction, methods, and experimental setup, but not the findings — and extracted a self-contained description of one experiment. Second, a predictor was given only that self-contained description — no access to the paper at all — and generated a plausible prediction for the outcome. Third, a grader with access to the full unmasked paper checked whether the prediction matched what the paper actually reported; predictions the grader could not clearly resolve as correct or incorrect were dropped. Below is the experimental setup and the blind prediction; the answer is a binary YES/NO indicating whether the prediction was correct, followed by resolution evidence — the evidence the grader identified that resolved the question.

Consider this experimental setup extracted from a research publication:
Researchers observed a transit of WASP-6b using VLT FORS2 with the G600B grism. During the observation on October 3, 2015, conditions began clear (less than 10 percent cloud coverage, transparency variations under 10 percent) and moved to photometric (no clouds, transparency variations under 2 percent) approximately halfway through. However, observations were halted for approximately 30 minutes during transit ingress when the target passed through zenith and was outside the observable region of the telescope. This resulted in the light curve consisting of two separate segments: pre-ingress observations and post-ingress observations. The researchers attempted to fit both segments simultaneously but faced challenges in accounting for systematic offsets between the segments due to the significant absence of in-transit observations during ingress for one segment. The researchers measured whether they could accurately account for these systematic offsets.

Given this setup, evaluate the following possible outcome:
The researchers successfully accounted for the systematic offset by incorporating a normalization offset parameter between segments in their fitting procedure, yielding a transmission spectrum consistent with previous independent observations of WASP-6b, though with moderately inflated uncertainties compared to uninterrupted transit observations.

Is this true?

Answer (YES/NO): NO